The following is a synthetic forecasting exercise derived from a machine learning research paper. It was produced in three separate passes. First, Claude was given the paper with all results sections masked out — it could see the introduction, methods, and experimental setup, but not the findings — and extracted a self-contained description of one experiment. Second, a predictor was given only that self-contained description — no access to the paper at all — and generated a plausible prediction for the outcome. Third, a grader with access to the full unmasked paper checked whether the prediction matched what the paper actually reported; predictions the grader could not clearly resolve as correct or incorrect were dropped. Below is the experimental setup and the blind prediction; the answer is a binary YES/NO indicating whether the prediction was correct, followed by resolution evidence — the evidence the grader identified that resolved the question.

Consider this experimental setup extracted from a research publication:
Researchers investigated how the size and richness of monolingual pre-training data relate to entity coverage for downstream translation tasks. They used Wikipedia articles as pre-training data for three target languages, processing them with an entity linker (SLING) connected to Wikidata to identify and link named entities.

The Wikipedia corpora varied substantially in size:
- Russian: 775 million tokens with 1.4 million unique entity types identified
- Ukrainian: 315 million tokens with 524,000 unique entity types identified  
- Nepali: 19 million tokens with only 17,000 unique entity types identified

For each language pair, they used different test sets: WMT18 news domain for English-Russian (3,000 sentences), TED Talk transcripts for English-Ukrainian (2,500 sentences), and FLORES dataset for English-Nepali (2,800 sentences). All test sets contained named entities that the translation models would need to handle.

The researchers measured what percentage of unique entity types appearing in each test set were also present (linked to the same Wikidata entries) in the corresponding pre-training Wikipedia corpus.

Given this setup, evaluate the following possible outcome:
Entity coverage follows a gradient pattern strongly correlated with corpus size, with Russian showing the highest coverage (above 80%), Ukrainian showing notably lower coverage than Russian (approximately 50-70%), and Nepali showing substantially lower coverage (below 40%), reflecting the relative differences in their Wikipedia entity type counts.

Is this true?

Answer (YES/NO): NO